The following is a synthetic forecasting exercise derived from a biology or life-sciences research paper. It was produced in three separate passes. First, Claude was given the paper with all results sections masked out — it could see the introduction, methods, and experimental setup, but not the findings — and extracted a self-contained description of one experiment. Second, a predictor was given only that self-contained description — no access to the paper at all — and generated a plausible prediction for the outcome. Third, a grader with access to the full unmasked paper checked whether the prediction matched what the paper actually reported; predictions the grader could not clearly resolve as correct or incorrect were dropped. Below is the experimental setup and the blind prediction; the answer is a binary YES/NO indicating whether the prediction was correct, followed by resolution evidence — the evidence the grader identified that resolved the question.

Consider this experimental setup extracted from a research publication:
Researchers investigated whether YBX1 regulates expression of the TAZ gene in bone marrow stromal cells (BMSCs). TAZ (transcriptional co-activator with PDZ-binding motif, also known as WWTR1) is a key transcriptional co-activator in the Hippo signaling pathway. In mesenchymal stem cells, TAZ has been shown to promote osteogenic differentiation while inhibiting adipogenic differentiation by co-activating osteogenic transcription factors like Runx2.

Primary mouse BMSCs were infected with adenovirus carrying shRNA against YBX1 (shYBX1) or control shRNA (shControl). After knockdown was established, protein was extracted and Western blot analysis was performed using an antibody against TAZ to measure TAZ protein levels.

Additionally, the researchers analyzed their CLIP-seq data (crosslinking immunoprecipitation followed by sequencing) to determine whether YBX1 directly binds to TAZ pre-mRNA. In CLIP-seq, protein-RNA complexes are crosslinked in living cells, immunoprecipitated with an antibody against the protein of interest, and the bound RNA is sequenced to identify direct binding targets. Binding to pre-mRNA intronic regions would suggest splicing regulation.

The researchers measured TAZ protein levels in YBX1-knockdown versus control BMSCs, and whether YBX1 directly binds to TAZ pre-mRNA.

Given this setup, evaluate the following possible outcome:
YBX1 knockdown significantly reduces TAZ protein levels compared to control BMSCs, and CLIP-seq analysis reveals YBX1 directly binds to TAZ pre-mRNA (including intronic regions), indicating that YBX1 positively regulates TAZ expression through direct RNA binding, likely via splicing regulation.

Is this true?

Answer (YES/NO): YES